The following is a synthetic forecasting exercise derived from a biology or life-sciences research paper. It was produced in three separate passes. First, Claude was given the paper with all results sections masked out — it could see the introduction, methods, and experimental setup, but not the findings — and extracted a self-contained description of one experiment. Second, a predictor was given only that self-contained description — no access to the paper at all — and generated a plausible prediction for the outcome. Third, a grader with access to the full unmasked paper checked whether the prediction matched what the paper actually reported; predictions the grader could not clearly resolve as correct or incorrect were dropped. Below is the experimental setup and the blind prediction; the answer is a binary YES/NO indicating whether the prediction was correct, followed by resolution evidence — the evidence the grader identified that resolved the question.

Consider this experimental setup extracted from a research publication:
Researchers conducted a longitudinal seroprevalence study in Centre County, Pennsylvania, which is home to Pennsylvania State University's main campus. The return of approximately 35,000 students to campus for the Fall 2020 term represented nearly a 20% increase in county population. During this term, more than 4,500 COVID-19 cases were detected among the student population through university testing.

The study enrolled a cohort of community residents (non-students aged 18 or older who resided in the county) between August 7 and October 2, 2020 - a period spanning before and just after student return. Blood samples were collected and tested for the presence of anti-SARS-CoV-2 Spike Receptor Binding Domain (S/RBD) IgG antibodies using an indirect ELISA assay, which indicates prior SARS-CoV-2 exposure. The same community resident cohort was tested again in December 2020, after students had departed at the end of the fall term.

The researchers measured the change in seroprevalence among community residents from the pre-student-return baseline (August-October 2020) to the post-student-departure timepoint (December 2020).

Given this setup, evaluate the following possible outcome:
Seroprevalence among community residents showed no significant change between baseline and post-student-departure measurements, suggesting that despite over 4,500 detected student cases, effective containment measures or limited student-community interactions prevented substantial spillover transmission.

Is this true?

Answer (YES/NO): YES